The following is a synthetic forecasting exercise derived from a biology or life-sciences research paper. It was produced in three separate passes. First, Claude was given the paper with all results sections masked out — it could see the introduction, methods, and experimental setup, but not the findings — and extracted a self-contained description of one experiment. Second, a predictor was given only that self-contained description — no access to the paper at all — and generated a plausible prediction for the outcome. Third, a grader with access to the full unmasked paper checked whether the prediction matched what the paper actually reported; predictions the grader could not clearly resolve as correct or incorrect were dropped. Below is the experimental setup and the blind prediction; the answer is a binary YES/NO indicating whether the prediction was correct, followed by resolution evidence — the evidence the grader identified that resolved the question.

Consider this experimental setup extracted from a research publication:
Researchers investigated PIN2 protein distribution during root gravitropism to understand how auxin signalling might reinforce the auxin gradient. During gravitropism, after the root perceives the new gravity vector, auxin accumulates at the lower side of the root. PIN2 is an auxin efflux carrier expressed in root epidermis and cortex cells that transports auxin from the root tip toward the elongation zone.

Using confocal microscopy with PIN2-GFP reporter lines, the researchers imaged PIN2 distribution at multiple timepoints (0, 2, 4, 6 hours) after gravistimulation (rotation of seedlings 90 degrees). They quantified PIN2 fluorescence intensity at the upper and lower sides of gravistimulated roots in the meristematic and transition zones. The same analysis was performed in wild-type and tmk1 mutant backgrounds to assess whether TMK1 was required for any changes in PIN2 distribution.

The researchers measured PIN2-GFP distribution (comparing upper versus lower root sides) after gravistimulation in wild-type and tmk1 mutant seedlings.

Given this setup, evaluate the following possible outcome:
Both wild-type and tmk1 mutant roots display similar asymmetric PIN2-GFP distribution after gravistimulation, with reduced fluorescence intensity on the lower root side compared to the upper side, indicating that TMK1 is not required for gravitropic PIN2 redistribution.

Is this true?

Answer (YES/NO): NO